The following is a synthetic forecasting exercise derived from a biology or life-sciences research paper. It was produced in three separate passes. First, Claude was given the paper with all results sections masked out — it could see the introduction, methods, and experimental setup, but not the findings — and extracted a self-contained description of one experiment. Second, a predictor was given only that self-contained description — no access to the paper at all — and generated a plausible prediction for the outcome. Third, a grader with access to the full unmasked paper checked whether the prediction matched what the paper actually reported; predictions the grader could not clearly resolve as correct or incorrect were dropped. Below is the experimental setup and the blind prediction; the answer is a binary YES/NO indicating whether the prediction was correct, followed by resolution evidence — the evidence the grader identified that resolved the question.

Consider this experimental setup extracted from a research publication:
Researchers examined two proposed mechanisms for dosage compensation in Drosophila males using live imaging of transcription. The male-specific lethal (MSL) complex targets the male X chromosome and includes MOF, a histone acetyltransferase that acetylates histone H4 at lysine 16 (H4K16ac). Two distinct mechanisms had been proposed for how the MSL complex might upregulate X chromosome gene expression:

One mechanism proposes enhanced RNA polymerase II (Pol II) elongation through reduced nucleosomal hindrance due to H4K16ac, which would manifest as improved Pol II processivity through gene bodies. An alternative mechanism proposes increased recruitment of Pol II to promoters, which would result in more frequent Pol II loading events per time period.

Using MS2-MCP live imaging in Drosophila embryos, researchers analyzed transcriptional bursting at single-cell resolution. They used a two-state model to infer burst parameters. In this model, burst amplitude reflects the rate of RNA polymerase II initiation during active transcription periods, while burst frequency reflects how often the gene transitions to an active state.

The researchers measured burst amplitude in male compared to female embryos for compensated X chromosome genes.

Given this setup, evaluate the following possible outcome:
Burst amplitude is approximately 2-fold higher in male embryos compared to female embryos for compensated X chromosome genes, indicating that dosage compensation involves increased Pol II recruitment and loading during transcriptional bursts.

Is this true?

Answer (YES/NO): NO